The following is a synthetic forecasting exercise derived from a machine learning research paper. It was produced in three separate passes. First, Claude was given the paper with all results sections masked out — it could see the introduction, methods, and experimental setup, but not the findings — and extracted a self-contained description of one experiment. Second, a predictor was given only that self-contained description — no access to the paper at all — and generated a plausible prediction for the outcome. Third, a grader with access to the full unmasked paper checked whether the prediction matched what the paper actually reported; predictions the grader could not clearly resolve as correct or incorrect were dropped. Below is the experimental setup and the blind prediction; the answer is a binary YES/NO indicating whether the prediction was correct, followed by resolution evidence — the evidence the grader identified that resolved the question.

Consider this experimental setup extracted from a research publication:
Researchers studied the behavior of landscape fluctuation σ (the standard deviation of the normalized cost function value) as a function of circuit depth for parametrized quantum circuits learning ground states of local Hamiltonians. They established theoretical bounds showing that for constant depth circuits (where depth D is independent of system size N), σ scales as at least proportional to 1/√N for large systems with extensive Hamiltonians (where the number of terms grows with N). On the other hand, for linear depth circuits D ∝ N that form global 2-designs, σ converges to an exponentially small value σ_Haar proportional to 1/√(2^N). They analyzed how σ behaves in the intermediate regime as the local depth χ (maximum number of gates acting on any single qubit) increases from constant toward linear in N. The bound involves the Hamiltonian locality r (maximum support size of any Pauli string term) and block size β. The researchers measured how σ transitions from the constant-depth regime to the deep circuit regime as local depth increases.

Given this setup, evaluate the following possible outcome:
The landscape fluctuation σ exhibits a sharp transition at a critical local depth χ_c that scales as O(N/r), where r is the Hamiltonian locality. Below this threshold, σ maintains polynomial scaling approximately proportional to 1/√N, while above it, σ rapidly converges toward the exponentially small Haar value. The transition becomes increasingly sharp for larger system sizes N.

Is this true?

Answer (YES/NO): NO